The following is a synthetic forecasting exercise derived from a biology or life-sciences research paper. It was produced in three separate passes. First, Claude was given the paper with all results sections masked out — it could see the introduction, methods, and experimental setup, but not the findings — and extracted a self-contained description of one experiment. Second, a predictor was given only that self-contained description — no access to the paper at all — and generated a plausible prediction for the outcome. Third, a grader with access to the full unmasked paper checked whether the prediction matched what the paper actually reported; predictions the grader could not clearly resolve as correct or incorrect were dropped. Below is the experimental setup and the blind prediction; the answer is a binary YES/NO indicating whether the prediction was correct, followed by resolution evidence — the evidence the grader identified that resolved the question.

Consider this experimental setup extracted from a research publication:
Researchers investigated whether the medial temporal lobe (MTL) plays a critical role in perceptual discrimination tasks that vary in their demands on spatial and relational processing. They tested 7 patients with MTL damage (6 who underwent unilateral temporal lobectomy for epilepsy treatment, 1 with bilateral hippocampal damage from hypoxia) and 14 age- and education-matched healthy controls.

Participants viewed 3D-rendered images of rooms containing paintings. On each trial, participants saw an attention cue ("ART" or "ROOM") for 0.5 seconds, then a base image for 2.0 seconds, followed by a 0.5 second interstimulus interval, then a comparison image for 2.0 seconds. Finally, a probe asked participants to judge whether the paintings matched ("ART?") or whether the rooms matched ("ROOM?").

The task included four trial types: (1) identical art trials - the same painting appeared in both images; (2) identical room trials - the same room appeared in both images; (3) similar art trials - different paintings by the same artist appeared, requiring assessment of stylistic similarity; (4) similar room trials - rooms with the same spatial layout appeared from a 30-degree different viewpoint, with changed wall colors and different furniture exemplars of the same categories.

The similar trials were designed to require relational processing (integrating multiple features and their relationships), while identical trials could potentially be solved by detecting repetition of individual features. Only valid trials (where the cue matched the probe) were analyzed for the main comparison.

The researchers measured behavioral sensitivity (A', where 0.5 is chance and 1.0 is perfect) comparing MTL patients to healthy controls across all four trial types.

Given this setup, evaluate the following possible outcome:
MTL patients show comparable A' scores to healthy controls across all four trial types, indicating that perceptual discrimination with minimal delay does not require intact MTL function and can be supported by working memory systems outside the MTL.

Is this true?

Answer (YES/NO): NO